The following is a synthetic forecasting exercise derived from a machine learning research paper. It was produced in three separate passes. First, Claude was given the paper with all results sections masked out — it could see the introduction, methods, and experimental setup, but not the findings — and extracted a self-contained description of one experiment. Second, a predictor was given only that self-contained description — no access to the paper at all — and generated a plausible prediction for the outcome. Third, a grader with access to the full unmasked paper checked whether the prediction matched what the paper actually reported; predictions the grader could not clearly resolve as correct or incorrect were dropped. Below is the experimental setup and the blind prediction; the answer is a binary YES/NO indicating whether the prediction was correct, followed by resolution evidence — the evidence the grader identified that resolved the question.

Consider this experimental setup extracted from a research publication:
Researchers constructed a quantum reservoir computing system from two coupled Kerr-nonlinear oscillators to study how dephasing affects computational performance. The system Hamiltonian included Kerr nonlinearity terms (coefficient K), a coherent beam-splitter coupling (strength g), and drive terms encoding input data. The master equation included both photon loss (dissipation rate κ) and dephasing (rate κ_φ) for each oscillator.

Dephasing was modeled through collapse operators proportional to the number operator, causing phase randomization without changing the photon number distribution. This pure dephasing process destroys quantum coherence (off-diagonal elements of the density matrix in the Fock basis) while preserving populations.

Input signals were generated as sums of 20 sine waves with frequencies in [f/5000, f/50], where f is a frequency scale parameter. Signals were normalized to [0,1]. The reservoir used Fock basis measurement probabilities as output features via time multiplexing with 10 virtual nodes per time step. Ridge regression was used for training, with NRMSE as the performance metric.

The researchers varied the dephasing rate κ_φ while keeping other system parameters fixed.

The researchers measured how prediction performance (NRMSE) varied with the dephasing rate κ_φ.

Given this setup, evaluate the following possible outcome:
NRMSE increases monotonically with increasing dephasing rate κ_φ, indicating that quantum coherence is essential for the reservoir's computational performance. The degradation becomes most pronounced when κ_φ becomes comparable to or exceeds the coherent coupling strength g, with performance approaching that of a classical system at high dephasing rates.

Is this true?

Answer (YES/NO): NO